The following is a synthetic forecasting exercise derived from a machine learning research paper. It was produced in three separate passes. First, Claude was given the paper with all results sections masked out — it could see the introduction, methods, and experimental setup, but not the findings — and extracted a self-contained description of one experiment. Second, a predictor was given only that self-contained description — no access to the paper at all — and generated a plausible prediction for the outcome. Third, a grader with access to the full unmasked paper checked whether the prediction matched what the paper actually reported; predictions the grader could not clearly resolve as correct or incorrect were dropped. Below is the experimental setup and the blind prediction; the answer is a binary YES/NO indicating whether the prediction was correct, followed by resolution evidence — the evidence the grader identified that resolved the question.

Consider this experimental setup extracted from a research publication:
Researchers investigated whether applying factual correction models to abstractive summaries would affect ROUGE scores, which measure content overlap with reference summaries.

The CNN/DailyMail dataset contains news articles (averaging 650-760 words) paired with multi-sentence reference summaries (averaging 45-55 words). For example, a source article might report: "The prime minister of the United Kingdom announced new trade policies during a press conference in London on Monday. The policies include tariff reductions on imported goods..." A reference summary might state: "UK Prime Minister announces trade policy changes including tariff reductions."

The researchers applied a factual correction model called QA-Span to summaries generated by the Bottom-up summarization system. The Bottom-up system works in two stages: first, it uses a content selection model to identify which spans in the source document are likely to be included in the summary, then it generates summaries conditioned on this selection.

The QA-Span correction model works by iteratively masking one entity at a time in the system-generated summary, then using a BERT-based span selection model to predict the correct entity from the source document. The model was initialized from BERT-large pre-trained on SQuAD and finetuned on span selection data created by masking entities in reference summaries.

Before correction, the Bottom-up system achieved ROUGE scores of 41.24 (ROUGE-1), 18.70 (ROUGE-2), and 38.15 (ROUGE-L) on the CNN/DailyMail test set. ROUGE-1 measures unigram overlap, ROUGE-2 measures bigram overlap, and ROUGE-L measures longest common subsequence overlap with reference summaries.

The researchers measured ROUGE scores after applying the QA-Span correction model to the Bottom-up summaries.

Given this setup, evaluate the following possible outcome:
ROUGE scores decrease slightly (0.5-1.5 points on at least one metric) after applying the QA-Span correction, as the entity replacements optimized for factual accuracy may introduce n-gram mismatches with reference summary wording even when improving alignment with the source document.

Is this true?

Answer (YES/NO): NO